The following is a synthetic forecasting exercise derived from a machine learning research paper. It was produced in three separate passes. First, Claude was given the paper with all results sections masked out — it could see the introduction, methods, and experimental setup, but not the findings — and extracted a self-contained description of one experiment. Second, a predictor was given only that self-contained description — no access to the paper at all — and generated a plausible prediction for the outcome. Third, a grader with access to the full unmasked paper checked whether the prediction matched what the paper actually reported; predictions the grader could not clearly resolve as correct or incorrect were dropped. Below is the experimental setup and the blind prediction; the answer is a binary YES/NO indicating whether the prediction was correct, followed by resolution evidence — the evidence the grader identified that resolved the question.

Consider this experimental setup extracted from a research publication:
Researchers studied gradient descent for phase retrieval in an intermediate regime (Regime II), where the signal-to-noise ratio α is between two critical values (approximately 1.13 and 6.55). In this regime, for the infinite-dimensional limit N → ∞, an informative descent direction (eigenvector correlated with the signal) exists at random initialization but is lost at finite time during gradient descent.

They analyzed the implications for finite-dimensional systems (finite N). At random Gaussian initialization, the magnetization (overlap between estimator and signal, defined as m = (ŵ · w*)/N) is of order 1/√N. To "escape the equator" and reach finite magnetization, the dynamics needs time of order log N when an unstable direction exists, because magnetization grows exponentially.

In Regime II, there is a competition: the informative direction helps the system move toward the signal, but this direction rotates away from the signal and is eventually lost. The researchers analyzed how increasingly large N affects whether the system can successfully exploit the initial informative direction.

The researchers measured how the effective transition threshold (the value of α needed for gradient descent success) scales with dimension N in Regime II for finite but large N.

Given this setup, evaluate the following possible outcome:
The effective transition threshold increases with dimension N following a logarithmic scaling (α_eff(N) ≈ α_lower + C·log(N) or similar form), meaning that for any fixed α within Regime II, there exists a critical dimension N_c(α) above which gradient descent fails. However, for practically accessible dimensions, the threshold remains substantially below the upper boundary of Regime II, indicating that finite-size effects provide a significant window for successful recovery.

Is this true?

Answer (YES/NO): YES